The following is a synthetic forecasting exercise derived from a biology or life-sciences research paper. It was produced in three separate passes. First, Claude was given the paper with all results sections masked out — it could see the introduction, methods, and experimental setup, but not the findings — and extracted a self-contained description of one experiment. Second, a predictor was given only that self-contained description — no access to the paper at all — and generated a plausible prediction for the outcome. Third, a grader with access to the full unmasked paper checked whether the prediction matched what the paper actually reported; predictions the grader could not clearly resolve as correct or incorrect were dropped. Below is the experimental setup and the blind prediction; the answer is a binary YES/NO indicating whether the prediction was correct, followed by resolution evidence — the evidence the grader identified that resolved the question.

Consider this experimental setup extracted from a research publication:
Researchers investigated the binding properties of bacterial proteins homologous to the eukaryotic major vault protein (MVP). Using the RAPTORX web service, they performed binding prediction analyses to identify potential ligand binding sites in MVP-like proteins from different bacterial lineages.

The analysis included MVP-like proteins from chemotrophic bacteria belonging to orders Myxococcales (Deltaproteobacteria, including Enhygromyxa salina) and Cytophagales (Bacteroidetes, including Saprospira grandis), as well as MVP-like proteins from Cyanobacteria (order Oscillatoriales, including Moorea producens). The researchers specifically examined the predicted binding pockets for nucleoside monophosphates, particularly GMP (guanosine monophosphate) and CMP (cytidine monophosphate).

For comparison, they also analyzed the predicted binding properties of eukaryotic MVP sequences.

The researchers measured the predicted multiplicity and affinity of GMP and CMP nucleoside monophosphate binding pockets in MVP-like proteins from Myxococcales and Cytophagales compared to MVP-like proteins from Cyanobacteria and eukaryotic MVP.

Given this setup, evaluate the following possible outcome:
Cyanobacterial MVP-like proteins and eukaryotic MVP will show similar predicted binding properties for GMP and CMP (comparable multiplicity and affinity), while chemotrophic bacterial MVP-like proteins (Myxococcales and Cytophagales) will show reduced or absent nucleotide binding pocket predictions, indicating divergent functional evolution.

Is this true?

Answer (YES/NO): NO